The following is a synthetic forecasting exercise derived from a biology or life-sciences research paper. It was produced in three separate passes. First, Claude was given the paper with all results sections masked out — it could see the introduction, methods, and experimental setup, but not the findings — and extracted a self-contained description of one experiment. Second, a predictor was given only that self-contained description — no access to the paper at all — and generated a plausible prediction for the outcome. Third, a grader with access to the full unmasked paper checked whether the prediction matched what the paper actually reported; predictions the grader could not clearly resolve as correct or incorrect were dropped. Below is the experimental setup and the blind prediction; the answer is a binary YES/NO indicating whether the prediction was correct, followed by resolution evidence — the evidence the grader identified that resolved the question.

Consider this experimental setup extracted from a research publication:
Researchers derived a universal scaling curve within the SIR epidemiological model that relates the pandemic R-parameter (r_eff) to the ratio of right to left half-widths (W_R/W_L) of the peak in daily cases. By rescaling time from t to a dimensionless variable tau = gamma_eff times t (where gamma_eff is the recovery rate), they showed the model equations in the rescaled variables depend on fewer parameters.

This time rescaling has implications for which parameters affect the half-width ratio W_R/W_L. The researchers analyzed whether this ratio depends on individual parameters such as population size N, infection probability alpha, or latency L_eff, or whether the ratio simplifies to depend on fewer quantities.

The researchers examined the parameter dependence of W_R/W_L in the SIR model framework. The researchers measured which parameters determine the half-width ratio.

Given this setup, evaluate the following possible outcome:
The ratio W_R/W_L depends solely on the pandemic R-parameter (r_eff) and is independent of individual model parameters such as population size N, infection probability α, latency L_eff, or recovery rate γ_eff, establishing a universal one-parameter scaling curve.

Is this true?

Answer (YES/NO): YES